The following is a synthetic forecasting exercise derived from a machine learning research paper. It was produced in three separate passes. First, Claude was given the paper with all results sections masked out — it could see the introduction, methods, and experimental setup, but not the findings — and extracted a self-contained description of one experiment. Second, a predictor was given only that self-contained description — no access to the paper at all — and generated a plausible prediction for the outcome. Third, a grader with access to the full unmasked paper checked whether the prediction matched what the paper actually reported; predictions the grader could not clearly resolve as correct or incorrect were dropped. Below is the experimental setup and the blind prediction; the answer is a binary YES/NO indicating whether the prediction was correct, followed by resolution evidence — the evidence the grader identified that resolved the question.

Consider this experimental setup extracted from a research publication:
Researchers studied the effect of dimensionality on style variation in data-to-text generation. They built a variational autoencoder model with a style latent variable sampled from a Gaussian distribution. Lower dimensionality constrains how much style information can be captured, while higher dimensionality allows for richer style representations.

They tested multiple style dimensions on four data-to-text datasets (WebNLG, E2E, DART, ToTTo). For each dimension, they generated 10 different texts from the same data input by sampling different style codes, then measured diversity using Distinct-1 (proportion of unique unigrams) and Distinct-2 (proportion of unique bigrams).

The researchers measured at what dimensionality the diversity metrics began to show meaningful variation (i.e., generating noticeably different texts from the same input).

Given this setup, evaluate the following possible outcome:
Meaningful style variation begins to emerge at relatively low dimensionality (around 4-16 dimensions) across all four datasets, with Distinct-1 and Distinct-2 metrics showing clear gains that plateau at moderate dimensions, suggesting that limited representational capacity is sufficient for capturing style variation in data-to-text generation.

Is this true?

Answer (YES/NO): NO